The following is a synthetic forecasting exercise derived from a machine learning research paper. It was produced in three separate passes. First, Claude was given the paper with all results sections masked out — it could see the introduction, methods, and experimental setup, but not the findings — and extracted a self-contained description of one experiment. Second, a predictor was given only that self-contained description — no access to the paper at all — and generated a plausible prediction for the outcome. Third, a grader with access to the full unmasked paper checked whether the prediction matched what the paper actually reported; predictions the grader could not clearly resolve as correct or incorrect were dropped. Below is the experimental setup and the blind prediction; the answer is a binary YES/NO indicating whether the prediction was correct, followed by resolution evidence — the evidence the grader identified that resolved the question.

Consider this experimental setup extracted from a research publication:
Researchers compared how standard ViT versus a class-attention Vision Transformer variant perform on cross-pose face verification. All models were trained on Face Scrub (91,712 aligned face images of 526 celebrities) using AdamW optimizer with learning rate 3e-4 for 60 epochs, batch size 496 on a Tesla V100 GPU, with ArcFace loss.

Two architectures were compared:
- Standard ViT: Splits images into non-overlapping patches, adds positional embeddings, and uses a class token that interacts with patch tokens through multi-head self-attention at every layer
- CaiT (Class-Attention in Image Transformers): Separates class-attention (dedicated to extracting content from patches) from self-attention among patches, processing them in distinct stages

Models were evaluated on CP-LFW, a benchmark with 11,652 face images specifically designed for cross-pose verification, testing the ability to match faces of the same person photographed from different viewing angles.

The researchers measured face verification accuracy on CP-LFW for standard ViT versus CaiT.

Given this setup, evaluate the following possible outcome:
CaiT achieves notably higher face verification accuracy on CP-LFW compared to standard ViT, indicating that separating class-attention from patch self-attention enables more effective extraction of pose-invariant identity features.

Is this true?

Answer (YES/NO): NO